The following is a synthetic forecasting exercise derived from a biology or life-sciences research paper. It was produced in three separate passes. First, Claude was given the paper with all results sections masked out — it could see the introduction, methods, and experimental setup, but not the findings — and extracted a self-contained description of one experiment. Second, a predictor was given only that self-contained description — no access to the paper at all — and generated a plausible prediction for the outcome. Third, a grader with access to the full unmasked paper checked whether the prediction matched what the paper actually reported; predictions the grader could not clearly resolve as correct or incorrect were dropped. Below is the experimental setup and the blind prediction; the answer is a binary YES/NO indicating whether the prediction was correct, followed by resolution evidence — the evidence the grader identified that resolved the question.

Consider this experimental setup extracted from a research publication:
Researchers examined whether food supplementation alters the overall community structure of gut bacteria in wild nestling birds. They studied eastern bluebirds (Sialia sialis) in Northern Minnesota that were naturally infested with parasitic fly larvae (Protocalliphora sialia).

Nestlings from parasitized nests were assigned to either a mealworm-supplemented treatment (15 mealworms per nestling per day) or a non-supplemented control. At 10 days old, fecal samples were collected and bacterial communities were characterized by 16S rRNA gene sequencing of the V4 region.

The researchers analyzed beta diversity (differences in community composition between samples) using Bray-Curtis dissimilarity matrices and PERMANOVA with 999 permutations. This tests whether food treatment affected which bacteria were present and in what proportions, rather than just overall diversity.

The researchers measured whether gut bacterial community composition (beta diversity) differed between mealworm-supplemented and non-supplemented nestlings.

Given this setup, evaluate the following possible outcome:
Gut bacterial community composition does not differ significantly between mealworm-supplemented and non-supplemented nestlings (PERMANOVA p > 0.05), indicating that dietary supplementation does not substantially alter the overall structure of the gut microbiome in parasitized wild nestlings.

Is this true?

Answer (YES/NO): YES